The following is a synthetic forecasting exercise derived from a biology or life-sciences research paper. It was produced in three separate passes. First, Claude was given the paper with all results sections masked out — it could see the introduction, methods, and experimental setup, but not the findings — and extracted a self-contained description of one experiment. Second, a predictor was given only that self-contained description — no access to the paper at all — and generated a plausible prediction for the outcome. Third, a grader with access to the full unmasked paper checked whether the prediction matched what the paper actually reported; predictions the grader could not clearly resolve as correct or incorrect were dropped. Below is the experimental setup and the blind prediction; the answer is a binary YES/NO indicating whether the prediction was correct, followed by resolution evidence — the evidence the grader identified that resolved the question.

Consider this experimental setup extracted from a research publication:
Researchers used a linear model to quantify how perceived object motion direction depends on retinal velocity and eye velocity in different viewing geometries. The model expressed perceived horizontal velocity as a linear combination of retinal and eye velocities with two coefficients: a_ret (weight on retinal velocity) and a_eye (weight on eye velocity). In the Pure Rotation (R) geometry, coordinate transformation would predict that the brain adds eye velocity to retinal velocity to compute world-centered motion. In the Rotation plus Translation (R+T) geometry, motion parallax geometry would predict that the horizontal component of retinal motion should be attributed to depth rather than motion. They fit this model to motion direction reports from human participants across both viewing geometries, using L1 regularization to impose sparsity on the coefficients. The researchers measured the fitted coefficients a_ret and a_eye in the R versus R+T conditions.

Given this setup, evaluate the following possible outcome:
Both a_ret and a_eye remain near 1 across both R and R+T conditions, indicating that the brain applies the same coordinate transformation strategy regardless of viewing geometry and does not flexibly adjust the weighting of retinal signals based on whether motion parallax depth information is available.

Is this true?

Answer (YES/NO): NO